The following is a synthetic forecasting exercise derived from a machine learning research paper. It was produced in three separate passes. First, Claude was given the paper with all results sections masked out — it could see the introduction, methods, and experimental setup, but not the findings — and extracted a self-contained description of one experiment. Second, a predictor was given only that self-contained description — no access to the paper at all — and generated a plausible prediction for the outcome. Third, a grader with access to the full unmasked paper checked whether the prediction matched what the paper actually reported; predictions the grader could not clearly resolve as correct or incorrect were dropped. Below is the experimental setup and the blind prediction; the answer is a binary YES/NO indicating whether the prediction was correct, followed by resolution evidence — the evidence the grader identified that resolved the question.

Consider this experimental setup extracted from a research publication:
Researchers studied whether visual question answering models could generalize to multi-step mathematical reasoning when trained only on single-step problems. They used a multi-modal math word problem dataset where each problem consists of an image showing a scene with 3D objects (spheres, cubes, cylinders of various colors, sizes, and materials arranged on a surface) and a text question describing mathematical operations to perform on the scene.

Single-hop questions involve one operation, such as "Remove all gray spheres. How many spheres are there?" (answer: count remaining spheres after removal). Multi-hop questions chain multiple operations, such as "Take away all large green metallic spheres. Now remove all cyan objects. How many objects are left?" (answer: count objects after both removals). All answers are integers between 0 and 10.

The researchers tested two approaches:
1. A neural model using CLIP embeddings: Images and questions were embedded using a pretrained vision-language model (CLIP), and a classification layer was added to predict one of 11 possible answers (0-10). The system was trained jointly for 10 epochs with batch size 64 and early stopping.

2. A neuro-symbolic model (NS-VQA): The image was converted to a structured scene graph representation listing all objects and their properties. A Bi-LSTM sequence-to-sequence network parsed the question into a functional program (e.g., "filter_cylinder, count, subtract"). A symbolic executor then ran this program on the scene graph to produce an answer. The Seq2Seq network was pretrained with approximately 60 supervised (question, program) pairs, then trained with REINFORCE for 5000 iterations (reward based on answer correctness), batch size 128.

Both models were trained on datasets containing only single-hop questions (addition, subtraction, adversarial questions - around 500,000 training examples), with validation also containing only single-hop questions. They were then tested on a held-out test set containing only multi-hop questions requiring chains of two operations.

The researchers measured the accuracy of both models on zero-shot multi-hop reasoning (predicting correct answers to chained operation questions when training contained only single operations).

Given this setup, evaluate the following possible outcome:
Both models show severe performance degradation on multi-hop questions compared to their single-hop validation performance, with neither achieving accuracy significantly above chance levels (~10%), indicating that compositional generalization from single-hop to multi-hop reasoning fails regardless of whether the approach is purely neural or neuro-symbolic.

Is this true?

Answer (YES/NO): NO